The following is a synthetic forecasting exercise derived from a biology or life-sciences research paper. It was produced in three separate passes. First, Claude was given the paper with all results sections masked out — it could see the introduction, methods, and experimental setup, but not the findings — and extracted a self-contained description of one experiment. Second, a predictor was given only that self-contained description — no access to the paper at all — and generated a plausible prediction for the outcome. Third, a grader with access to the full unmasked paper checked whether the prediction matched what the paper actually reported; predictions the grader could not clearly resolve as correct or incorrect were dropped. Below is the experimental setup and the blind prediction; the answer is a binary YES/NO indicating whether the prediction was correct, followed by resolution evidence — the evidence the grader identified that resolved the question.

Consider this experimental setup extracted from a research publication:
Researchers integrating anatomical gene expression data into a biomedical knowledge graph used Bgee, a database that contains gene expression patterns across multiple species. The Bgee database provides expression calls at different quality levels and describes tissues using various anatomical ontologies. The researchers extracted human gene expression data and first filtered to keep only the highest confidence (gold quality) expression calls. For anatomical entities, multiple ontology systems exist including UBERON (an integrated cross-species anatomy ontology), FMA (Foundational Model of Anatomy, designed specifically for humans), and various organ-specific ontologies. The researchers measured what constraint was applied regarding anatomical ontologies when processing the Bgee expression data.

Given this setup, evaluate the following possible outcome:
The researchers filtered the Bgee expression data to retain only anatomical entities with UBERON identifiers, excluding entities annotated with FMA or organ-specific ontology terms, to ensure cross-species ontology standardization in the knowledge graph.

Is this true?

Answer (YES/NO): YES